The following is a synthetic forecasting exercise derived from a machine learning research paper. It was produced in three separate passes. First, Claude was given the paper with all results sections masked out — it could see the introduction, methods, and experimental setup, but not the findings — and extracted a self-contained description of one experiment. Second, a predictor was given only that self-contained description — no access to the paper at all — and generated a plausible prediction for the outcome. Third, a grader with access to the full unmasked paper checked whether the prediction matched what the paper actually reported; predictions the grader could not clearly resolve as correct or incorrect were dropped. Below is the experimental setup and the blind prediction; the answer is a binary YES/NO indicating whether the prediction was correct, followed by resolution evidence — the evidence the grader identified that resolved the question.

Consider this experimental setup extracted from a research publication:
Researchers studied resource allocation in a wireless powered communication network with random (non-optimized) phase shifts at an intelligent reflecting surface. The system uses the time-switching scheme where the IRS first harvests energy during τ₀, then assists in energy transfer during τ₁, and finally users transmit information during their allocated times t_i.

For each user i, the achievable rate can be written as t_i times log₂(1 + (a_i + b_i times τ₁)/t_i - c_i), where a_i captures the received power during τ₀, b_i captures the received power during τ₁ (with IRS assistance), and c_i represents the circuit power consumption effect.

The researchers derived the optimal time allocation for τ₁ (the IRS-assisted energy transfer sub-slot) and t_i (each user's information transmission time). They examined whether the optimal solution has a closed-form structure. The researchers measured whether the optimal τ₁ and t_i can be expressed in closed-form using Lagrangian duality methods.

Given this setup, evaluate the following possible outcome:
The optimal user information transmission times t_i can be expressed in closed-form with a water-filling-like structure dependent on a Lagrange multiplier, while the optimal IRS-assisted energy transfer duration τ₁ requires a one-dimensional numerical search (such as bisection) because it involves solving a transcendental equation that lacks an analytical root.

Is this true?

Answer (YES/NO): NO